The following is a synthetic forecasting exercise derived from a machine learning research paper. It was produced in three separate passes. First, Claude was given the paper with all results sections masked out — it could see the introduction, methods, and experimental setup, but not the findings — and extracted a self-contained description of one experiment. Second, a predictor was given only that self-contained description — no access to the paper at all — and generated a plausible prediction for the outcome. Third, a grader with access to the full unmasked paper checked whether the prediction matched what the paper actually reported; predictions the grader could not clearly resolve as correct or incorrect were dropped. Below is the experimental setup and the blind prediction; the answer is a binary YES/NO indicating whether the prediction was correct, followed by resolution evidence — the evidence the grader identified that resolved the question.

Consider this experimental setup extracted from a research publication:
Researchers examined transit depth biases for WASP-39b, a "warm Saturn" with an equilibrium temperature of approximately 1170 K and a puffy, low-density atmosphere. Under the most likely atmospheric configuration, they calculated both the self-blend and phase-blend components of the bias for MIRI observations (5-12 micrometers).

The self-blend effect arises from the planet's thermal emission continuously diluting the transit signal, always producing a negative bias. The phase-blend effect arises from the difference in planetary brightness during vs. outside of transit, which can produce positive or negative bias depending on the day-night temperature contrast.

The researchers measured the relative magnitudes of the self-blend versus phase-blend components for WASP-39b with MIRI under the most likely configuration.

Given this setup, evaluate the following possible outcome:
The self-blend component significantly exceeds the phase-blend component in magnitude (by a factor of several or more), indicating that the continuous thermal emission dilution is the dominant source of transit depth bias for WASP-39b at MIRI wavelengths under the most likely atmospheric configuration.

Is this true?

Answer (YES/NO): YES